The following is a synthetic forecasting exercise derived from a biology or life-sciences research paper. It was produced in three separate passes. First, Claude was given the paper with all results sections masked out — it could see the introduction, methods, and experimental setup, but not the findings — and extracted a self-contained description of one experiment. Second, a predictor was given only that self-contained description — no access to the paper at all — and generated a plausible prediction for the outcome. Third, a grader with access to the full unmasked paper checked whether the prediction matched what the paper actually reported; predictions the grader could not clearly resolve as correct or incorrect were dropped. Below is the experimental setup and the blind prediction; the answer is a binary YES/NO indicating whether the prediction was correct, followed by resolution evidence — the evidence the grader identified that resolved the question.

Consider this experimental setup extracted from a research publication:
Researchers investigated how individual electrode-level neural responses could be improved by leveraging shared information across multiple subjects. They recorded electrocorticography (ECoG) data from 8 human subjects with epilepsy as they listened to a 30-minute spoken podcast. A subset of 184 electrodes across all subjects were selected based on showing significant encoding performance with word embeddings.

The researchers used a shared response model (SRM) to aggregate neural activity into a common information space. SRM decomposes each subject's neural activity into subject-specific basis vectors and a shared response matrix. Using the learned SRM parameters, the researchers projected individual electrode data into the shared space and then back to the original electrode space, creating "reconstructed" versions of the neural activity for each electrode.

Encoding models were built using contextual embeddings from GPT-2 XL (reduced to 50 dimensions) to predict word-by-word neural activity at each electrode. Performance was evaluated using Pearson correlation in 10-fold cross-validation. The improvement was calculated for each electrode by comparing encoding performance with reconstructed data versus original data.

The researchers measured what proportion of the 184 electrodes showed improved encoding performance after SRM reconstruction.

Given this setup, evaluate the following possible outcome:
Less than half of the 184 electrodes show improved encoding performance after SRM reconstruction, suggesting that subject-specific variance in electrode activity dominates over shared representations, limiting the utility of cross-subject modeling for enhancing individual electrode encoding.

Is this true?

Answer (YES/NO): NO